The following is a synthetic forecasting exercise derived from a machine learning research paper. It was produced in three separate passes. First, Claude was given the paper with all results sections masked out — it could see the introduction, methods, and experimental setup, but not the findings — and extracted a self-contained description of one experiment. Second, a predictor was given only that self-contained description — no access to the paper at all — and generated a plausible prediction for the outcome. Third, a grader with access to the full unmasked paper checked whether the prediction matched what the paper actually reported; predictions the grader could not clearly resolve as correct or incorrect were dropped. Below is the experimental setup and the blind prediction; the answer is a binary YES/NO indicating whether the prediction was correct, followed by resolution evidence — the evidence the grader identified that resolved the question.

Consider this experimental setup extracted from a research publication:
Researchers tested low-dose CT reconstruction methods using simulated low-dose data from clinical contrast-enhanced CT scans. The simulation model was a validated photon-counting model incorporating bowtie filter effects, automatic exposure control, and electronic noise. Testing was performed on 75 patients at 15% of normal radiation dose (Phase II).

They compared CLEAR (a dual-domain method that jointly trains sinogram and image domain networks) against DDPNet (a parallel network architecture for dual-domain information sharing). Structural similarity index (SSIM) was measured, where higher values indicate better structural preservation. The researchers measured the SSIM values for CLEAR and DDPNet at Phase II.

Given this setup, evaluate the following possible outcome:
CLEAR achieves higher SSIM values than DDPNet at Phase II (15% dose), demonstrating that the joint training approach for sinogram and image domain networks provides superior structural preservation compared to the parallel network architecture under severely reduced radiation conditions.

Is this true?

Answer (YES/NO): NO